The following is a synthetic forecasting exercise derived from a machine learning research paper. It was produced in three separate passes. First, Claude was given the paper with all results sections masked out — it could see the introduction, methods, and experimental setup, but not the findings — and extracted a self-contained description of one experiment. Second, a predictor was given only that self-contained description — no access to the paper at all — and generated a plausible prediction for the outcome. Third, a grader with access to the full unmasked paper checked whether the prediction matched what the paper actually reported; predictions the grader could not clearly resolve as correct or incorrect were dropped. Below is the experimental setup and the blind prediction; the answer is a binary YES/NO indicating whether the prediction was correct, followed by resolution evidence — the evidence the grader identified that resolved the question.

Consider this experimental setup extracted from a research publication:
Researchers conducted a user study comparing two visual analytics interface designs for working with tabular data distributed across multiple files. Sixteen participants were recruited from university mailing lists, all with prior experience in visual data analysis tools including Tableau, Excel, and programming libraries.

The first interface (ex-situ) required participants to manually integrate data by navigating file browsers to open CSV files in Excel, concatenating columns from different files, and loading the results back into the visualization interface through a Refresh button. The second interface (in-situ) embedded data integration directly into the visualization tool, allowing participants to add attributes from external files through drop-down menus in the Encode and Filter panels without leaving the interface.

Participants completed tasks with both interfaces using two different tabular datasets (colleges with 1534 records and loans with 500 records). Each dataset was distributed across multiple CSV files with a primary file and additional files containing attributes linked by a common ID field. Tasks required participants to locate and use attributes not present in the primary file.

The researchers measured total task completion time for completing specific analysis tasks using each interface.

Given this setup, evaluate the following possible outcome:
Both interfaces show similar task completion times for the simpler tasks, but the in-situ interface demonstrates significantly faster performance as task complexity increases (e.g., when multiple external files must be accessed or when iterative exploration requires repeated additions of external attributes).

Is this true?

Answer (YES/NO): NO